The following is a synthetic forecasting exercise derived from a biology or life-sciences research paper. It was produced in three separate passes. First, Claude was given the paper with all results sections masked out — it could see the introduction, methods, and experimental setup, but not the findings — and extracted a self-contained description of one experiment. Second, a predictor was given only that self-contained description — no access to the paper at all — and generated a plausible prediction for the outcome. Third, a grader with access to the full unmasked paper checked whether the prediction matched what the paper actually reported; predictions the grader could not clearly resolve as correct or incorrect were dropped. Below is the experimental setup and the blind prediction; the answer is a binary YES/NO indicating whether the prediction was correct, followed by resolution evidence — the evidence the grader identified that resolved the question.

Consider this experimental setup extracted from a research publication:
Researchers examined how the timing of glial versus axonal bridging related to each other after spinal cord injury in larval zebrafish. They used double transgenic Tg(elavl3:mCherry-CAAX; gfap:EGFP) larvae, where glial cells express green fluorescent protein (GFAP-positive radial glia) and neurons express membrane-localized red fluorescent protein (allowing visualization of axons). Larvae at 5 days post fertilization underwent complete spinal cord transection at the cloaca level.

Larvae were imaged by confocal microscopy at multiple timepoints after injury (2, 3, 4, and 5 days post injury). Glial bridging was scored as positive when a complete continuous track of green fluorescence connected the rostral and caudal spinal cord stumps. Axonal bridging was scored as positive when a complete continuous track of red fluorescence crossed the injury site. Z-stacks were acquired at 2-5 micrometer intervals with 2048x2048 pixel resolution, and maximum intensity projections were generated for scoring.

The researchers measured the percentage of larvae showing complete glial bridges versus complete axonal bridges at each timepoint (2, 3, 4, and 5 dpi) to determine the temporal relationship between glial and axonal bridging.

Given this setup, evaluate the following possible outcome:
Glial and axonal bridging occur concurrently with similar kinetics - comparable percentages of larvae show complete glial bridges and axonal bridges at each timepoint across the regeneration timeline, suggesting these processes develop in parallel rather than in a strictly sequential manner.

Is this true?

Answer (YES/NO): NO